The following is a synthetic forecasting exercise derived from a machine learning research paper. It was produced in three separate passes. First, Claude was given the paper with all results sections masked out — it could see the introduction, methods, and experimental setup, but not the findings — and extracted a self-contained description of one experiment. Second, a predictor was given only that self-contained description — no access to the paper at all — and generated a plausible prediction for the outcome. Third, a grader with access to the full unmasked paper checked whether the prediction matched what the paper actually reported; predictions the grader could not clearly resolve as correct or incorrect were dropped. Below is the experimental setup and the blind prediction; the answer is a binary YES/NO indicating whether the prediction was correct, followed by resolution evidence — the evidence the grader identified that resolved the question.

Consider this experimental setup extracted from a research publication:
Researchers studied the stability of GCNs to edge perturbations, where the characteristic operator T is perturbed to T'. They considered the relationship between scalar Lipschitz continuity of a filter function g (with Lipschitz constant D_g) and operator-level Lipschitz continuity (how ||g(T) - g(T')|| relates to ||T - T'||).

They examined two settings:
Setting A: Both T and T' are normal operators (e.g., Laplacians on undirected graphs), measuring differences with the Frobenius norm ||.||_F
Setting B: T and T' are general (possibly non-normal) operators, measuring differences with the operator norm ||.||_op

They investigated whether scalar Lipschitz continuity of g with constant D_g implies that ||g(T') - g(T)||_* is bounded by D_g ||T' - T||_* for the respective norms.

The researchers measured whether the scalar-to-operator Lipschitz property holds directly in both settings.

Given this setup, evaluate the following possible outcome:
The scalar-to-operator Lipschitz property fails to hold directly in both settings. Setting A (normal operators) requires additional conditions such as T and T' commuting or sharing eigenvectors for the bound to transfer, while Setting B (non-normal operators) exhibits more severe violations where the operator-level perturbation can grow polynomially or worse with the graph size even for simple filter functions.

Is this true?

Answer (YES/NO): NO